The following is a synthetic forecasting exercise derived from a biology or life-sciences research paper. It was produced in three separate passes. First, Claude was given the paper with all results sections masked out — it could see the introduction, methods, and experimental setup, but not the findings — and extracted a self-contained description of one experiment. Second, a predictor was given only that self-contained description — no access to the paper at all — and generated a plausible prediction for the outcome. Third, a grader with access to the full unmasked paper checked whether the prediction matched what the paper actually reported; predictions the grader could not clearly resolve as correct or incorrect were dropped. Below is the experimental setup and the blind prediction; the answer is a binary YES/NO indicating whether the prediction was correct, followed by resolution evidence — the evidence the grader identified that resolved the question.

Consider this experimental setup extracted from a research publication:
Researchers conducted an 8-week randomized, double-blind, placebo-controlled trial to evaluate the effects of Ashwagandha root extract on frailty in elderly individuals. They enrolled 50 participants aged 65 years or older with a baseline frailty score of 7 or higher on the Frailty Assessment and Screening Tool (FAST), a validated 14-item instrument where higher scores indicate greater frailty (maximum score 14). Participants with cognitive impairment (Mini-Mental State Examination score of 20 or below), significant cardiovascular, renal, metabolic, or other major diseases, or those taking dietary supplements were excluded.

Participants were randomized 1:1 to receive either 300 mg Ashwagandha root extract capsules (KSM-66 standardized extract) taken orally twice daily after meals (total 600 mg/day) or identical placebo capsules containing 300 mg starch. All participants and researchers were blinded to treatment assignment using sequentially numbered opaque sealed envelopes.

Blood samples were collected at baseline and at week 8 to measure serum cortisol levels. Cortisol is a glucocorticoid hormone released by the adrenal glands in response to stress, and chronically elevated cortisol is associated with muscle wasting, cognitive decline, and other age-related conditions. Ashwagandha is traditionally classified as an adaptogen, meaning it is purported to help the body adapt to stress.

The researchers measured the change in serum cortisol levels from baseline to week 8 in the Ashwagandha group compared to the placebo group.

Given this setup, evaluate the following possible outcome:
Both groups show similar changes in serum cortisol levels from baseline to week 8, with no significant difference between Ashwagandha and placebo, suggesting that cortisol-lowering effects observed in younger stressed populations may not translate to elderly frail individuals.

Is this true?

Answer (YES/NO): NO